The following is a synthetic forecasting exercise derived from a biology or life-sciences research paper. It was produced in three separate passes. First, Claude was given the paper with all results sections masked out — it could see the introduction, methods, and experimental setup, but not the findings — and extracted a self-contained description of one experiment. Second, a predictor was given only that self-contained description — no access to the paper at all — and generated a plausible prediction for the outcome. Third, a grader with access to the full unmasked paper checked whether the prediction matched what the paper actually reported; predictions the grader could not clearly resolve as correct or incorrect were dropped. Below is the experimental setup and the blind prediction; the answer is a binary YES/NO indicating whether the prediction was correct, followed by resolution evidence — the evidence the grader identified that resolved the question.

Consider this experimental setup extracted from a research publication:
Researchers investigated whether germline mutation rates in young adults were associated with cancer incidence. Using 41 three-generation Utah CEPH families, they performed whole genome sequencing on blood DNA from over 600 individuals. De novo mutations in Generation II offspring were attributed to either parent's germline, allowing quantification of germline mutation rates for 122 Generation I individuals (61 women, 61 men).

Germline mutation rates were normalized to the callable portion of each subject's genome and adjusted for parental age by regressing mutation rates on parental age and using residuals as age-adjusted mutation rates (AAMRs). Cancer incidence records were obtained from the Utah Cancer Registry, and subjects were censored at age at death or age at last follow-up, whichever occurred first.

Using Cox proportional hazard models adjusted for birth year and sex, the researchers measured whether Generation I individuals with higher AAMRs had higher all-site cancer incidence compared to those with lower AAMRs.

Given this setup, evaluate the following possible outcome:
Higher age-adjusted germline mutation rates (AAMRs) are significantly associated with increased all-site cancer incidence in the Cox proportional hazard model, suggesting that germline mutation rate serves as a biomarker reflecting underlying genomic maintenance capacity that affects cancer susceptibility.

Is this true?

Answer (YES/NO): NO